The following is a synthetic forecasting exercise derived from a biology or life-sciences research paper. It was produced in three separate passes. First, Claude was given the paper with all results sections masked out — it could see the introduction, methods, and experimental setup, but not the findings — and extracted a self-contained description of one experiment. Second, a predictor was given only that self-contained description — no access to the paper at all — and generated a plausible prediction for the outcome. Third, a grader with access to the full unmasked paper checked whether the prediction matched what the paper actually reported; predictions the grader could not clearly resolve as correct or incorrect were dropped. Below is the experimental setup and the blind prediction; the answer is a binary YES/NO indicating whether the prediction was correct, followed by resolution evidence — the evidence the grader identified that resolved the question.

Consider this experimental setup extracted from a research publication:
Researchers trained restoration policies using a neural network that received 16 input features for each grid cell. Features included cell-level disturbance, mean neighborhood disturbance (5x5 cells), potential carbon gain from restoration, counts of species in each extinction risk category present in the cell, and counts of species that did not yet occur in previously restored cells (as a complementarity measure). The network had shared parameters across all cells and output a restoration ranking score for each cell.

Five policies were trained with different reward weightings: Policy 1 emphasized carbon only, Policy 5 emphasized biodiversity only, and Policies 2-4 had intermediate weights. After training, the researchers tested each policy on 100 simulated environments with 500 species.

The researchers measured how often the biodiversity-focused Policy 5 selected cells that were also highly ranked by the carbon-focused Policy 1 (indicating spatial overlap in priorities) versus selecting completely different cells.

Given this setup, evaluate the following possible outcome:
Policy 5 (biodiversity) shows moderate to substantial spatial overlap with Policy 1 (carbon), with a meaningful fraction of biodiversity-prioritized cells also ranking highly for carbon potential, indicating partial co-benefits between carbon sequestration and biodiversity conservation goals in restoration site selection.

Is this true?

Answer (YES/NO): NO